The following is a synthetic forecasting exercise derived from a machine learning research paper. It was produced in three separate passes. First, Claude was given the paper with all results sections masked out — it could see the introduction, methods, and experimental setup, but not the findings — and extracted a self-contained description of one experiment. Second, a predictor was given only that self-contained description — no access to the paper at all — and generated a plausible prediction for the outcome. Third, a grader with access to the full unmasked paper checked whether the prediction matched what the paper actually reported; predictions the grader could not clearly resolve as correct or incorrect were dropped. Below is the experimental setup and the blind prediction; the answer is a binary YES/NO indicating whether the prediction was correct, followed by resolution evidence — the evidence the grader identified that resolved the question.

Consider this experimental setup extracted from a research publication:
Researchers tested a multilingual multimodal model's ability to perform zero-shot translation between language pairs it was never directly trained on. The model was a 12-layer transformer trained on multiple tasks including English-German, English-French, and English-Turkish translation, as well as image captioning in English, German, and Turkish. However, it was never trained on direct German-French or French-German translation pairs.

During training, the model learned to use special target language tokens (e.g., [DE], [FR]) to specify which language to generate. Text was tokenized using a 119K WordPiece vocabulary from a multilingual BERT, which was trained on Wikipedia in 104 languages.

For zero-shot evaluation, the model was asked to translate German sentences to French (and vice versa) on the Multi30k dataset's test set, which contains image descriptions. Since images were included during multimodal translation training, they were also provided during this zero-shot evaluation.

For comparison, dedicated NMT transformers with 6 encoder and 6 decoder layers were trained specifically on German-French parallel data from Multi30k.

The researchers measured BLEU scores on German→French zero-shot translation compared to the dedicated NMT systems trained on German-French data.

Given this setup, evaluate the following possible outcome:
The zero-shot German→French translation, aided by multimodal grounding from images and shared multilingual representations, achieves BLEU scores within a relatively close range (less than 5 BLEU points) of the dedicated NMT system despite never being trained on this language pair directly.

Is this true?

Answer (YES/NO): YES